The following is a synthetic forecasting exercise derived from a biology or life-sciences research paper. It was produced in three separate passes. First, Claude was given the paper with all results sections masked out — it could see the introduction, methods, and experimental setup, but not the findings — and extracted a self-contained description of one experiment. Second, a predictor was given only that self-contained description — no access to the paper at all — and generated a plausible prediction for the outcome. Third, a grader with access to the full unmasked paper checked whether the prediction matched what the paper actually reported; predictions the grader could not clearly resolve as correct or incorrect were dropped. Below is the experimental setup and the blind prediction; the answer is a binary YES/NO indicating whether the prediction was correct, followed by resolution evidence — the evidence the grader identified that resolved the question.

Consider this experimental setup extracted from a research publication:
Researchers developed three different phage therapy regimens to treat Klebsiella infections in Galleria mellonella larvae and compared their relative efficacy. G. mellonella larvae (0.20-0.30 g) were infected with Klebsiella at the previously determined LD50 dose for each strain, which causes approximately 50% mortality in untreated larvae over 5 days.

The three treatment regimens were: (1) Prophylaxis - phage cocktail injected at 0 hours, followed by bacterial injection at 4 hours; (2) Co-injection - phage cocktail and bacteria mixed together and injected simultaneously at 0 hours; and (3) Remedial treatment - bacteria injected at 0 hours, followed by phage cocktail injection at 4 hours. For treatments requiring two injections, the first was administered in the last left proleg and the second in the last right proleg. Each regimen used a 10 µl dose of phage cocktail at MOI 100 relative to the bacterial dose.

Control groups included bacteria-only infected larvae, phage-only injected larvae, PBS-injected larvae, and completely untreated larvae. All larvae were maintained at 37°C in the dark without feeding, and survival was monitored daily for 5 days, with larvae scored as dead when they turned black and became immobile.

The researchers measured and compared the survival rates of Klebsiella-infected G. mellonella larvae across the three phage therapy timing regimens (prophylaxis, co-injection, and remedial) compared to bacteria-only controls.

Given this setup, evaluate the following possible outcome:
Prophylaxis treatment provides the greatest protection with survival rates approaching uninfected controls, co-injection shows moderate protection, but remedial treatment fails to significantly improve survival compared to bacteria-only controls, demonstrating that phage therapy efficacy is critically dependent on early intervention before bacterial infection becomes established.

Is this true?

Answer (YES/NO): NO